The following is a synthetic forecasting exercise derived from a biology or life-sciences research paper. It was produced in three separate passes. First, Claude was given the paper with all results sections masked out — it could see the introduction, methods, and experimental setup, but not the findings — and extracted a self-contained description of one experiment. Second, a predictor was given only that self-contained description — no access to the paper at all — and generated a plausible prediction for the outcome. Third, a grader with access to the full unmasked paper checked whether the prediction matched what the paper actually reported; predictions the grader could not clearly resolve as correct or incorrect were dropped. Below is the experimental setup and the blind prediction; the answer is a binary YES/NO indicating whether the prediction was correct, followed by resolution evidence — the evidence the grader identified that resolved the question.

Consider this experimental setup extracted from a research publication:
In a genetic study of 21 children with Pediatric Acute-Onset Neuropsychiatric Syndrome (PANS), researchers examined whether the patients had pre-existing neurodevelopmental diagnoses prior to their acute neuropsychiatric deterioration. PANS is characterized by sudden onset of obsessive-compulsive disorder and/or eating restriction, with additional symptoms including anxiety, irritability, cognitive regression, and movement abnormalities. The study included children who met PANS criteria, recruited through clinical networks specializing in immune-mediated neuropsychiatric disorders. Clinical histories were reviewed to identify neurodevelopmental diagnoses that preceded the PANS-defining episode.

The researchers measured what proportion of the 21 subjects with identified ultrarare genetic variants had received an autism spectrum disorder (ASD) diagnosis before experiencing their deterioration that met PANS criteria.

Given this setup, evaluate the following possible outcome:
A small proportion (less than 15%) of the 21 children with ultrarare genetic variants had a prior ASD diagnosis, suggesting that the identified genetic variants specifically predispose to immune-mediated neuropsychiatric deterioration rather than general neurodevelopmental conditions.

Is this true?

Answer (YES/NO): NO